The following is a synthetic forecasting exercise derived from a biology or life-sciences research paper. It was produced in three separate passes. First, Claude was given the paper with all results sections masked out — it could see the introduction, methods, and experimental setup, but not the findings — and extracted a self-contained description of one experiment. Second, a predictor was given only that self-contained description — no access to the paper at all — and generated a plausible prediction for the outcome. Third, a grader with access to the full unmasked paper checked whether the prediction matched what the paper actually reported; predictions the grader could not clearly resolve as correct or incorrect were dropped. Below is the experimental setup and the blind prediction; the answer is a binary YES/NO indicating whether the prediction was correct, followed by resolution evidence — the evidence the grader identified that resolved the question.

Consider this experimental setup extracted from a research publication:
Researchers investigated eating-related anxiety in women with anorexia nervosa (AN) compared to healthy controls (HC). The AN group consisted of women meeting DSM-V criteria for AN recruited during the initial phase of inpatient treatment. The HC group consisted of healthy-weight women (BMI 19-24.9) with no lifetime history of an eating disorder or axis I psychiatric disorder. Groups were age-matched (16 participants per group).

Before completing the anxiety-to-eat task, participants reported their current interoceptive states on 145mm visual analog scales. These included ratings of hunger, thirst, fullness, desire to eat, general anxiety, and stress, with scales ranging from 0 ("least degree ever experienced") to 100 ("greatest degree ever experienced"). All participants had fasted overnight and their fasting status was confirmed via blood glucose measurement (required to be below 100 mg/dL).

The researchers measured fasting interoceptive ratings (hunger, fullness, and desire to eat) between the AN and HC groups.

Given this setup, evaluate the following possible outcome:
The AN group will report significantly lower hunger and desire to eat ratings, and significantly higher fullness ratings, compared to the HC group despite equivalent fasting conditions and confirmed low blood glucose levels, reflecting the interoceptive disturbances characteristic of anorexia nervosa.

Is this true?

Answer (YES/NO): NO